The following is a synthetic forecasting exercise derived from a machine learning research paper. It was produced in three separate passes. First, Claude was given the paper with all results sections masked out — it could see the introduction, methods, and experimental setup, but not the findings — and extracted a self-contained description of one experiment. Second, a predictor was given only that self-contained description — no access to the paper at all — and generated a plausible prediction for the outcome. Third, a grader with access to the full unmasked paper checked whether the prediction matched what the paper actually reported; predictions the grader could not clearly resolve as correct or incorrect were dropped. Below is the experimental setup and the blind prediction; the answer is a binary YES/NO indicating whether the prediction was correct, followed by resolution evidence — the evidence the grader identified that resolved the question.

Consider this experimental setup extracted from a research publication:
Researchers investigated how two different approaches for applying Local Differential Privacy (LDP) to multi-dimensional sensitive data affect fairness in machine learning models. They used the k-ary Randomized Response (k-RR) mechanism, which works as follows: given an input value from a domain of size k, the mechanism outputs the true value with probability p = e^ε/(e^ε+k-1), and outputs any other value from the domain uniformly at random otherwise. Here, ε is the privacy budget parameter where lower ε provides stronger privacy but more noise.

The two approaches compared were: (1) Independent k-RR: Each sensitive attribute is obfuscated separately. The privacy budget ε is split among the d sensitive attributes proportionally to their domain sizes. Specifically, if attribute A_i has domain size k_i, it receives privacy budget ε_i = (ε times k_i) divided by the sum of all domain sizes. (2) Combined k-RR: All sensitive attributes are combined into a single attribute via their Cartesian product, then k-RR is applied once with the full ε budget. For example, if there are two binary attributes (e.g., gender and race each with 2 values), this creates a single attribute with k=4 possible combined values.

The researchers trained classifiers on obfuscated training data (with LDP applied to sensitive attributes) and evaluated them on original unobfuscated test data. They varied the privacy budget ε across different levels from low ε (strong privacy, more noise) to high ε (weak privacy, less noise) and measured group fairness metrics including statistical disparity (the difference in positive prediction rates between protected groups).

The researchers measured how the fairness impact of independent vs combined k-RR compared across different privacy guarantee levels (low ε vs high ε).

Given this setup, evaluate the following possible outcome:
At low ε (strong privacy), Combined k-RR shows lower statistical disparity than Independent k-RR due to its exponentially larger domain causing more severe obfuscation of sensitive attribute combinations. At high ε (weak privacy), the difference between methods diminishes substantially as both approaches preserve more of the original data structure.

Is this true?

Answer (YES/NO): NO